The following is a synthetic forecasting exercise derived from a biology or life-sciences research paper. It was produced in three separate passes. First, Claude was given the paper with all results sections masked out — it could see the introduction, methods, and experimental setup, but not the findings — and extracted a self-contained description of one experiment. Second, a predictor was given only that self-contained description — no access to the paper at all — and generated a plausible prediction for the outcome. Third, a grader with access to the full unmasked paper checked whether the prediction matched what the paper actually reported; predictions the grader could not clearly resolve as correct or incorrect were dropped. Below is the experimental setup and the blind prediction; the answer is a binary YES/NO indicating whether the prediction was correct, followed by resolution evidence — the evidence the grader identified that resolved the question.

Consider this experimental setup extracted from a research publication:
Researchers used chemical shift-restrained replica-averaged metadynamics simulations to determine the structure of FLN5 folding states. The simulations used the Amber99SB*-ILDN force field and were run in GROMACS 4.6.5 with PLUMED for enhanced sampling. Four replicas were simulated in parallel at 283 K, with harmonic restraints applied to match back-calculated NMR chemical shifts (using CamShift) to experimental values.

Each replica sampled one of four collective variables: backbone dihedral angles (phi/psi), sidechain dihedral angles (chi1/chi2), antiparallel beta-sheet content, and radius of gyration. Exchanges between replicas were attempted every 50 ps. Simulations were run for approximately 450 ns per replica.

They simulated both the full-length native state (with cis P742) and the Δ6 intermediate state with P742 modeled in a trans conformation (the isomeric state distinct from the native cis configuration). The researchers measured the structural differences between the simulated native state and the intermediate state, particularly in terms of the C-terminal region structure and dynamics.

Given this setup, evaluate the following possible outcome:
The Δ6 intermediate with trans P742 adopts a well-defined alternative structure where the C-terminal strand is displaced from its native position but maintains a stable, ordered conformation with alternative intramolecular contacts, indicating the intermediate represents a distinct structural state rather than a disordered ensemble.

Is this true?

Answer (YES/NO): NO